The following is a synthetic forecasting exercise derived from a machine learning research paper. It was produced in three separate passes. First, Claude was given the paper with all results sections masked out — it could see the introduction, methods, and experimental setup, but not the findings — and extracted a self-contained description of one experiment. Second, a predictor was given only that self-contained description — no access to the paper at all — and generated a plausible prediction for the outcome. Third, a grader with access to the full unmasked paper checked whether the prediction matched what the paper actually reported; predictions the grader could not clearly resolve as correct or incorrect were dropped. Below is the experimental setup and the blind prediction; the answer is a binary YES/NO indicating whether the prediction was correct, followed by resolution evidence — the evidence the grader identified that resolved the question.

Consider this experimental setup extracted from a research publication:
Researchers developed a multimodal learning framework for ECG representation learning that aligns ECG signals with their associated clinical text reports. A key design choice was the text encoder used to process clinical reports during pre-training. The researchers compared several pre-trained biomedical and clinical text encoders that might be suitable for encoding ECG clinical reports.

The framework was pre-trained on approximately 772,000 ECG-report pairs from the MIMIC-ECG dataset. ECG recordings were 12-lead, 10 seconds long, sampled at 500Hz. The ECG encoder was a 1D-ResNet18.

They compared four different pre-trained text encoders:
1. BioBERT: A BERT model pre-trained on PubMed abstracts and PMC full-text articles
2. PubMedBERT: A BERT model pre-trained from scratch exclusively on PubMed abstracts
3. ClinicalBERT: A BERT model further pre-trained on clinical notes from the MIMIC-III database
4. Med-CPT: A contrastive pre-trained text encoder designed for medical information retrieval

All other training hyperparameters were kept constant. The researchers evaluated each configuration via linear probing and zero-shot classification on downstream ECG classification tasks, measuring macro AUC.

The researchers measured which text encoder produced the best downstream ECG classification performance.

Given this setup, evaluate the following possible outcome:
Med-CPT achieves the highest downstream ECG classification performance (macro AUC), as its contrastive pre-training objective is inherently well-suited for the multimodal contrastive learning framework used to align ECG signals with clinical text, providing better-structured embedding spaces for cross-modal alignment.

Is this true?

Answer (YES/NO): YES